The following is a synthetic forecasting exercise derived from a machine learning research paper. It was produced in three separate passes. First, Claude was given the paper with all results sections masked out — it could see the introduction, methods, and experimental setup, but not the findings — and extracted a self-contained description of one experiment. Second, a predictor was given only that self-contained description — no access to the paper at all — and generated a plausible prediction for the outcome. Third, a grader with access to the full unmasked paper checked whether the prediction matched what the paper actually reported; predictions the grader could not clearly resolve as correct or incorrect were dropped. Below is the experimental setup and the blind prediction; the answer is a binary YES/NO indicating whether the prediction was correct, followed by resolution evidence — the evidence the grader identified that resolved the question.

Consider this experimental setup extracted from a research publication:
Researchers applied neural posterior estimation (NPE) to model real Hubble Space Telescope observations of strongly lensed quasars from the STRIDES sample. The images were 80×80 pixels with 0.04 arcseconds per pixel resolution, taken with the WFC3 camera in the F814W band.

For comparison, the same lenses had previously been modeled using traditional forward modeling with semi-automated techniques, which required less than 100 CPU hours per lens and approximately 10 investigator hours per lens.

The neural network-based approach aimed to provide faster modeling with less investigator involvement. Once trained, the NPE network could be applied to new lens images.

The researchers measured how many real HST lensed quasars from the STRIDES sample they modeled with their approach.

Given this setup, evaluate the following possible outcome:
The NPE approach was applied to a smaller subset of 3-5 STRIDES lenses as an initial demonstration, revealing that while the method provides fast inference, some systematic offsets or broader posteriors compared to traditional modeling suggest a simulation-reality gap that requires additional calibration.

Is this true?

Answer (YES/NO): NO